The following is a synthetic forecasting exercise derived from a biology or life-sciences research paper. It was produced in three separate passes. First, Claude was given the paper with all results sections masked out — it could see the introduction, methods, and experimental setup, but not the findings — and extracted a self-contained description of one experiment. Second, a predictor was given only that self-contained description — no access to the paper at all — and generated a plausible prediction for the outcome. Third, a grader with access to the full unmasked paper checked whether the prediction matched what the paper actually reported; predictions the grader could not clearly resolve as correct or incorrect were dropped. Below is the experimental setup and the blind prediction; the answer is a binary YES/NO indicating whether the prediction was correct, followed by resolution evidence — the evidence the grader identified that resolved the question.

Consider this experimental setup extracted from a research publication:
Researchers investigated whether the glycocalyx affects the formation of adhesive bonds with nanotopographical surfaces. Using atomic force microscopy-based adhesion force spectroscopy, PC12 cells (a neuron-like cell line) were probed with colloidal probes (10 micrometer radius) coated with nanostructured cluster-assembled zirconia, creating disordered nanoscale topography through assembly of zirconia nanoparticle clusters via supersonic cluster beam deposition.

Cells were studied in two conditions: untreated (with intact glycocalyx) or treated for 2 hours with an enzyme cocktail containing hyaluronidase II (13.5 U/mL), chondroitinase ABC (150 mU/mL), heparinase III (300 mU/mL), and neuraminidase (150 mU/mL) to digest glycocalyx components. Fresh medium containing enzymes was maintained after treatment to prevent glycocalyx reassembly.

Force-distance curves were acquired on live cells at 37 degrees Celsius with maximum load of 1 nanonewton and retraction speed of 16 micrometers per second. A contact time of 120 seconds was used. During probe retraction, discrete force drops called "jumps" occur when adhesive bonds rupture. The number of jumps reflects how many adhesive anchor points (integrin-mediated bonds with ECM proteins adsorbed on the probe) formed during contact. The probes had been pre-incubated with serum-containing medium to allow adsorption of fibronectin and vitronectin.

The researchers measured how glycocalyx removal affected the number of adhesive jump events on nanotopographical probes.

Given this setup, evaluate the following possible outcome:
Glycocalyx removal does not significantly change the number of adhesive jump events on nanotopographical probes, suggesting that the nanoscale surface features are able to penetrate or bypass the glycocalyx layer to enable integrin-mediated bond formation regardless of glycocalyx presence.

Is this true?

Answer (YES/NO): NO